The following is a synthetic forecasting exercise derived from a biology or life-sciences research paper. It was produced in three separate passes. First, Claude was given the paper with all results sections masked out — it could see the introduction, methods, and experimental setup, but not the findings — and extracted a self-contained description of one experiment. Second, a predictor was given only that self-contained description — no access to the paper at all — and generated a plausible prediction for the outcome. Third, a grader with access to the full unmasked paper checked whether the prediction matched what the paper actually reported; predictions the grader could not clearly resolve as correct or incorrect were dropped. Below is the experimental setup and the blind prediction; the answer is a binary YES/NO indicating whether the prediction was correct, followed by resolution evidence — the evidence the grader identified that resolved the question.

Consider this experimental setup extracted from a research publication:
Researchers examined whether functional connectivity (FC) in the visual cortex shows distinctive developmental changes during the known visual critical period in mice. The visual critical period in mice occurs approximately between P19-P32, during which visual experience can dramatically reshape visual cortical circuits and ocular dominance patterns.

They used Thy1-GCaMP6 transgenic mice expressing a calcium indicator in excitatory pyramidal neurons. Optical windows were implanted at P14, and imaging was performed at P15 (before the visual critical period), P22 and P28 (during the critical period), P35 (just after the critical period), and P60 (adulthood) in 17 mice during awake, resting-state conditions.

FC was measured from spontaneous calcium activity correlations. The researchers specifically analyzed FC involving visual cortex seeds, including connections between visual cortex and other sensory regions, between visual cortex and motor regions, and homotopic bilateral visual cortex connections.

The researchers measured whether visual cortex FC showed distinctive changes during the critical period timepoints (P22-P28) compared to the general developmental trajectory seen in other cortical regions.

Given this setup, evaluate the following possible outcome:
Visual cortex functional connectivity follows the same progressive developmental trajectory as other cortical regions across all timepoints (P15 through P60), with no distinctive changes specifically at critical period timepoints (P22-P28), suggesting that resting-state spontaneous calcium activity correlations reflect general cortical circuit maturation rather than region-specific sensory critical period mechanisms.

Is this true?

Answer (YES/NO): NO